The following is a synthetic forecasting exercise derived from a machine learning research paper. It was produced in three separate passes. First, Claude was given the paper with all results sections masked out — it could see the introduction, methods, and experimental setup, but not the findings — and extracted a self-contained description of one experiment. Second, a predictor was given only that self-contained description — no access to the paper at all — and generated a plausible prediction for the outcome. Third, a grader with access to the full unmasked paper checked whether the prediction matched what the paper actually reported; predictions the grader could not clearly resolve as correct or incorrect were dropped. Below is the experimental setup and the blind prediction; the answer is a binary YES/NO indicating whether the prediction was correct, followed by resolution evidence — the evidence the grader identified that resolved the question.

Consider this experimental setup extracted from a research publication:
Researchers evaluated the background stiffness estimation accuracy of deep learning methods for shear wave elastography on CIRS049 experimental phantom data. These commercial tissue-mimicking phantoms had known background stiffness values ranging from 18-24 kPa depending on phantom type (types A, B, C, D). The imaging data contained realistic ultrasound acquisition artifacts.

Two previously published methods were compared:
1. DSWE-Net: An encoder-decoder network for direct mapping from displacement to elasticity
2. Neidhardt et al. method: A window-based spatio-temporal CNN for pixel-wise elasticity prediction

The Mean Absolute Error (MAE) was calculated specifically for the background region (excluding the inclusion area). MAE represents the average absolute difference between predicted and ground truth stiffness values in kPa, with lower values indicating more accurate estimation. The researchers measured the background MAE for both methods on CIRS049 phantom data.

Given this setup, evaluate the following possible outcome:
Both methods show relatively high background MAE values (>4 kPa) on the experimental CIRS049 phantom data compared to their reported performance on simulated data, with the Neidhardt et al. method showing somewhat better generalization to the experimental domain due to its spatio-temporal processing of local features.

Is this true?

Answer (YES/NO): NO